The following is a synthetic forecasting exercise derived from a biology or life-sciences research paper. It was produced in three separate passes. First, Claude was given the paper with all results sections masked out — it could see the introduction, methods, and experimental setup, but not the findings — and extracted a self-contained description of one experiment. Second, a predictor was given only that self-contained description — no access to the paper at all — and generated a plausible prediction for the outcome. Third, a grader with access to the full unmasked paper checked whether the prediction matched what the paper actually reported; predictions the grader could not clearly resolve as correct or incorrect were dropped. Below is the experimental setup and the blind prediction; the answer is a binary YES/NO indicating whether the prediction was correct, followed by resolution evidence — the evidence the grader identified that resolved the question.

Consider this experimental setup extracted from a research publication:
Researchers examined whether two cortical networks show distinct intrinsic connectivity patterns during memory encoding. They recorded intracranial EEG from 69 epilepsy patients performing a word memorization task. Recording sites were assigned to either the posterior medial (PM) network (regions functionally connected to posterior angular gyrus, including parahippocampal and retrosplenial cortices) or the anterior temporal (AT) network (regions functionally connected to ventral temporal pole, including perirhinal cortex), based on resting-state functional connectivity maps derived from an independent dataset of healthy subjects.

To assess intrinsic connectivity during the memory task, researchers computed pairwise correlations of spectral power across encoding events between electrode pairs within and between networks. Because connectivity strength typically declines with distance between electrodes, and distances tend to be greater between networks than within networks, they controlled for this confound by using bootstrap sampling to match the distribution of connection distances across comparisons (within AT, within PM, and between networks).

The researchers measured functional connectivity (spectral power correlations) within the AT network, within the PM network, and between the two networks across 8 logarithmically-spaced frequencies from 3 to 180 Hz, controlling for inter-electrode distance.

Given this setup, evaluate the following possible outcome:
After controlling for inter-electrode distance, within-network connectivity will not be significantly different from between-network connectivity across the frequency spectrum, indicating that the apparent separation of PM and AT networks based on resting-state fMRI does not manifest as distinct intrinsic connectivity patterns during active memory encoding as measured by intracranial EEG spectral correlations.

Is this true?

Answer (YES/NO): NO